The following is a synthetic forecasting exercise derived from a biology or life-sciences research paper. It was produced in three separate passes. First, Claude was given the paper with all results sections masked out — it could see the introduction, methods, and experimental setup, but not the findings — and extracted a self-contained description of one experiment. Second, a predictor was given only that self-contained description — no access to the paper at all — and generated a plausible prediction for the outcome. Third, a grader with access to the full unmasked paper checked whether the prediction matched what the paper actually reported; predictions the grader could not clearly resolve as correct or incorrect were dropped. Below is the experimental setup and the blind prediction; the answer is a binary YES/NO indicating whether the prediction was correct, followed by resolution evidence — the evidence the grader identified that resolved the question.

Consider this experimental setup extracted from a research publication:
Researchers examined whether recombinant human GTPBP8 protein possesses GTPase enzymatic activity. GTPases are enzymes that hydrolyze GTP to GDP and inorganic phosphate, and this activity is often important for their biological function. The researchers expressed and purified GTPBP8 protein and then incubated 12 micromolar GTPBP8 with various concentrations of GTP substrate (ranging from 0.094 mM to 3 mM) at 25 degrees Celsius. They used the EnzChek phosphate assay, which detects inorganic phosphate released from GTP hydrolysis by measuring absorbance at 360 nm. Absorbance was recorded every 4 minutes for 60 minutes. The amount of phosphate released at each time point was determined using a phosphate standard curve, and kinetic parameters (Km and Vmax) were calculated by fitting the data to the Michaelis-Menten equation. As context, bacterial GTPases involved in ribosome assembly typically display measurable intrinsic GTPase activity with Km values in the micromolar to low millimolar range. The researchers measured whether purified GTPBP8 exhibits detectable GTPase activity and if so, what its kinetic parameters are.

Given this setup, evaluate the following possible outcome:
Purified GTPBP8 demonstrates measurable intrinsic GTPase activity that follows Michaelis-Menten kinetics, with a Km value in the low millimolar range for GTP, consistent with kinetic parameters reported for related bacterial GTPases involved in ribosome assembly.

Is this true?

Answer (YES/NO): NO